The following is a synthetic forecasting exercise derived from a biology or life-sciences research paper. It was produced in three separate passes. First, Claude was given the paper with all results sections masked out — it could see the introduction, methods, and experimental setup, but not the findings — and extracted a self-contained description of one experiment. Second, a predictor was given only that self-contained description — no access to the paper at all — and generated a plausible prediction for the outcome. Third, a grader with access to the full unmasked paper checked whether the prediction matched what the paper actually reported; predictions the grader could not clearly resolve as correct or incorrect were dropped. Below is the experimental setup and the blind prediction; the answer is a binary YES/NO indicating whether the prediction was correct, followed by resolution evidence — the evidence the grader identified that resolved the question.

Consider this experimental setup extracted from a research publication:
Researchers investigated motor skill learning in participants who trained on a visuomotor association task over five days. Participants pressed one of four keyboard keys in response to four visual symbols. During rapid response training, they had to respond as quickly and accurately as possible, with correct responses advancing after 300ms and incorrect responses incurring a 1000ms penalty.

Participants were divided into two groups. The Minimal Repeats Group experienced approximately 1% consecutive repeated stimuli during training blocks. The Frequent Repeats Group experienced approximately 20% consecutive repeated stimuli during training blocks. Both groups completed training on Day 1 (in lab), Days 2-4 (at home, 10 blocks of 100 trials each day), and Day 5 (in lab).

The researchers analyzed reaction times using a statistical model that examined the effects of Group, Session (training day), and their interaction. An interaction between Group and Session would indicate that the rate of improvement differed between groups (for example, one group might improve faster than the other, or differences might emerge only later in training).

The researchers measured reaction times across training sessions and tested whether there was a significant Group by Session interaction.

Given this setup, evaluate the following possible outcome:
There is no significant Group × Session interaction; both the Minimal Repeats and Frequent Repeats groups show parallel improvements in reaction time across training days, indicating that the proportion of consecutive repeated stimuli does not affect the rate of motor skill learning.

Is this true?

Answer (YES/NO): NO